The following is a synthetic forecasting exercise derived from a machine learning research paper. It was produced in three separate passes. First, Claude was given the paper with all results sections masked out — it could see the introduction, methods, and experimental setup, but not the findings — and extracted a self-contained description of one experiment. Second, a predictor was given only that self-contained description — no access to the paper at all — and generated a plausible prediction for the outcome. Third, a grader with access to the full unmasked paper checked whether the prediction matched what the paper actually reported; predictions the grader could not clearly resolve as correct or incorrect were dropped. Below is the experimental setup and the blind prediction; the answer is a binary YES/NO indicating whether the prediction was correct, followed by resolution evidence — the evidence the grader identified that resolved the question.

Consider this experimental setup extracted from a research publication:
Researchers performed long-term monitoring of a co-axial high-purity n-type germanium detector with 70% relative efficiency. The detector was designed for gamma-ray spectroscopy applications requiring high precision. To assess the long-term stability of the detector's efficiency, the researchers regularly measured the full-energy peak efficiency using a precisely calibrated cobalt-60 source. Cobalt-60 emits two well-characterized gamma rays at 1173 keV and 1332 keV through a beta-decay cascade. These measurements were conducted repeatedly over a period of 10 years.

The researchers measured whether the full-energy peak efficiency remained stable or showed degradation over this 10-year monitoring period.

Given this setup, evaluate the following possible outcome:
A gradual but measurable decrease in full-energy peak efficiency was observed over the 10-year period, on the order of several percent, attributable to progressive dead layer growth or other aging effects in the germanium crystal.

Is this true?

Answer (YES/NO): NO